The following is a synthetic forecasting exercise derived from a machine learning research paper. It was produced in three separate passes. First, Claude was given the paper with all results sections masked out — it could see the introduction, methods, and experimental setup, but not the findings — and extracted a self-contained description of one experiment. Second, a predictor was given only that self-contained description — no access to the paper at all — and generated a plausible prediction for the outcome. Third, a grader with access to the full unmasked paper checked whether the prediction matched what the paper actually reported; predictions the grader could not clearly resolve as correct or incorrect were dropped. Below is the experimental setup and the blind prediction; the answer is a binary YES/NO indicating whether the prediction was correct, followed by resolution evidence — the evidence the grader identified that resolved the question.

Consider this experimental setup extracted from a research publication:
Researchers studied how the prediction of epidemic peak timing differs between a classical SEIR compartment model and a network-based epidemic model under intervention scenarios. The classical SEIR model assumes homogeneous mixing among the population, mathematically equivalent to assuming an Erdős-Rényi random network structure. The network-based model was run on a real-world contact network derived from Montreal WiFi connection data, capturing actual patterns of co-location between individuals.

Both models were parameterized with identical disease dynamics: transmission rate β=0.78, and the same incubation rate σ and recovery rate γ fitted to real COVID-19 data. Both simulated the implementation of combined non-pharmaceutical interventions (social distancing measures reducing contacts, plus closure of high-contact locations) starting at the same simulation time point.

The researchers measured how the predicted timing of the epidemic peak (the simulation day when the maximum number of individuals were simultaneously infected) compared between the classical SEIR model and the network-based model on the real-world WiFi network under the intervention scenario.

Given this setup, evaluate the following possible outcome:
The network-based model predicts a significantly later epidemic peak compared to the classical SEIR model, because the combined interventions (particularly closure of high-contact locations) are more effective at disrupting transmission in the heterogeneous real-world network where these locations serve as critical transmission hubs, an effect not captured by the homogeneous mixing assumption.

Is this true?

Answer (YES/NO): NO